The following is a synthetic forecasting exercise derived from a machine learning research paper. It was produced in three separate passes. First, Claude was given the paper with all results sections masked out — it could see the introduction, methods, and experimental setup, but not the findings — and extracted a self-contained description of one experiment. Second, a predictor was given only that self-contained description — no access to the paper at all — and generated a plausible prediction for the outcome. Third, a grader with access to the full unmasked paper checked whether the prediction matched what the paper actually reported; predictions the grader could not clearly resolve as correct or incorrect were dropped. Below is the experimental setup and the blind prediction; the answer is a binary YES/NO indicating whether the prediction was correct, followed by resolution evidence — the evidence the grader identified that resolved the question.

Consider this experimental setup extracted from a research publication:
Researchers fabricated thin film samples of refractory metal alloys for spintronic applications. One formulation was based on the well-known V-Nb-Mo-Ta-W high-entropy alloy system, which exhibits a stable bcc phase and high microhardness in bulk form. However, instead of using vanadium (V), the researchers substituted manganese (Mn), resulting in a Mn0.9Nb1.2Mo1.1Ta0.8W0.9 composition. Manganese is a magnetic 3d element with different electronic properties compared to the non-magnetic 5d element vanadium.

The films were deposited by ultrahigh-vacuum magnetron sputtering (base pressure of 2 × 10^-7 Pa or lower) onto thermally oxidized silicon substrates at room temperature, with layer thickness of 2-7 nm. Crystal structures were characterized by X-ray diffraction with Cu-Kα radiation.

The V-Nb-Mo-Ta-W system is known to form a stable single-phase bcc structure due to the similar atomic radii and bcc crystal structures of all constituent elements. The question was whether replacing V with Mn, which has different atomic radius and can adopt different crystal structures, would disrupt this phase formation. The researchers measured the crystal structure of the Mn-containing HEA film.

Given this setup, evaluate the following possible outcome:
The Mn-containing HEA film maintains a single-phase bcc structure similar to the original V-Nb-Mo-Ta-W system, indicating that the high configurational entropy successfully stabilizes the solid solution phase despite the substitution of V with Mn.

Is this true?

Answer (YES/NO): YES